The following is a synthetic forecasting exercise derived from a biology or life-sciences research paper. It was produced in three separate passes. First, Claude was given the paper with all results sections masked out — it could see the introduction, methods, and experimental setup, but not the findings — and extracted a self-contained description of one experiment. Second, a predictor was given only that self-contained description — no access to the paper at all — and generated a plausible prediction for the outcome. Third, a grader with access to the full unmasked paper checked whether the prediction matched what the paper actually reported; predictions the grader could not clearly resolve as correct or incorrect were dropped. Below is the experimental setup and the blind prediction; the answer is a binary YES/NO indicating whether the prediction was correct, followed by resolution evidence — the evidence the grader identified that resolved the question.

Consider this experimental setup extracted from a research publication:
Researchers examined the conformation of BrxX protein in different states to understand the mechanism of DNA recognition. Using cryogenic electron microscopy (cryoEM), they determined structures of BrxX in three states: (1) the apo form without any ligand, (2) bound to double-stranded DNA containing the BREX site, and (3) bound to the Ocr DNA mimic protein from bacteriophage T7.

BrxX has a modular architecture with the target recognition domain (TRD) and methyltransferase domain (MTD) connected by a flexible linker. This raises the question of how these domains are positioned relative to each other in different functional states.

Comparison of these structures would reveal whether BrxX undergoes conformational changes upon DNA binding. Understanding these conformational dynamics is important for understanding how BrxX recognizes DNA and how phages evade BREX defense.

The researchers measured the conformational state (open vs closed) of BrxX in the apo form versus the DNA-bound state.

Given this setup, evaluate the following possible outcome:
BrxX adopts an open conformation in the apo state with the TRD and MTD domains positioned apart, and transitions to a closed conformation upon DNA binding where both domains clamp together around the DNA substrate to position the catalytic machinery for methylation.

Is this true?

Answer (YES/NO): YES